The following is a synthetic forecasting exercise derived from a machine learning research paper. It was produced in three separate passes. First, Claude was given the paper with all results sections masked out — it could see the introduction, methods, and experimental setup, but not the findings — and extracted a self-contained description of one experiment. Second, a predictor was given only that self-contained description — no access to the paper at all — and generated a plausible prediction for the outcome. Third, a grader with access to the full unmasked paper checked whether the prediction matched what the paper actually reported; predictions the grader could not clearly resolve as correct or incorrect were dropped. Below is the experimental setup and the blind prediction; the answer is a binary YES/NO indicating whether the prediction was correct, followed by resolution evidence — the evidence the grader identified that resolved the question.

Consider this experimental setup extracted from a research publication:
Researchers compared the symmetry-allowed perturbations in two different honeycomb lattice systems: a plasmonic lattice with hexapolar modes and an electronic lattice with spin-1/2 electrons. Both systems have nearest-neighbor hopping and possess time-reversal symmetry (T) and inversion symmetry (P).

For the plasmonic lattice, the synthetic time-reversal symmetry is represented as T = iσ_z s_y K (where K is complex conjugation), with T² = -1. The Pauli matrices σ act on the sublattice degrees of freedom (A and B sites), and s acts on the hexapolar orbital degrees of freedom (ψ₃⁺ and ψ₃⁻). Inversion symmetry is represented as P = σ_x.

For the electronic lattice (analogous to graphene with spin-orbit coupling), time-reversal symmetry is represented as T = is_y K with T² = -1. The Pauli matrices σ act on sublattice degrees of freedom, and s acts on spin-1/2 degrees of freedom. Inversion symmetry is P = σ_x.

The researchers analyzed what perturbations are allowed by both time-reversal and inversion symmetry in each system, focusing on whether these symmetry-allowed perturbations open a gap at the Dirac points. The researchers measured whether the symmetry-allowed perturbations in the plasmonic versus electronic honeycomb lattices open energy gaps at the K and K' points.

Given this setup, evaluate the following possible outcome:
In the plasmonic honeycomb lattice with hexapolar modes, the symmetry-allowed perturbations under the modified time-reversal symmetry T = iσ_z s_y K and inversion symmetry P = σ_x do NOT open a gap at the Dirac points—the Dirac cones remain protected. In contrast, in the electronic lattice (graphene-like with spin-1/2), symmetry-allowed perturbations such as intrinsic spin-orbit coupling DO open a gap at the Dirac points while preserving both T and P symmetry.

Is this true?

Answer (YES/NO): YES